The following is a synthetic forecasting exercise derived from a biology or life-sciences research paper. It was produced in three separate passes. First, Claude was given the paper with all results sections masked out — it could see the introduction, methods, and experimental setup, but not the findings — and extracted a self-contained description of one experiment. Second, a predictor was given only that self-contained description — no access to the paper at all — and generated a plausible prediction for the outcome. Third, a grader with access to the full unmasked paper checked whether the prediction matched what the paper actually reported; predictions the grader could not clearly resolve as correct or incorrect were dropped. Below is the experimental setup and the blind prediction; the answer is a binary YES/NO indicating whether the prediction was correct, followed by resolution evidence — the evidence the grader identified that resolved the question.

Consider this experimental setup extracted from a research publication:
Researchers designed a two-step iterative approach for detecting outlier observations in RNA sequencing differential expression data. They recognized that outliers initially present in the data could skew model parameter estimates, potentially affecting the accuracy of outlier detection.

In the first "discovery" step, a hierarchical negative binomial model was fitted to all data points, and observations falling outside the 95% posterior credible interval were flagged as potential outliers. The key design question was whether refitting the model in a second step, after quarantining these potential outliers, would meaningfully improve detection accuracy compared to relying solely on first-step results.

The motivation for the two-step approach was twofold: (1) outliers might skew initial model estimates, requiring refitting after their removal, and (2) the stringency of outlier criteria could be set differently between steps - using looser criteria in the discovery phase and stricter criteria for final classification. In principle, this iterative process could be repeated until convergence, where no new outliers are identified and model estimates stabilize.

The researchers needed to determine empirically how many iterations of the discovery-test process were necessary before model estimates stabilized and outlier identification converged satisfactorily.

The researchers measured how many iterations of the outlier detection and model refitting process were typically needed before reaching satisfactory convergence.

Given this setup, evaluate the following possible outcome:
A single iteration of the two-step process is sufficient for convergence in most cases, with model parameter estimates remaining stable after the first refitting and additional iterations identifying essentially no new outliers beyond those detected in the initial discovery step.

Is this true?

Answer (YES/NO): NO